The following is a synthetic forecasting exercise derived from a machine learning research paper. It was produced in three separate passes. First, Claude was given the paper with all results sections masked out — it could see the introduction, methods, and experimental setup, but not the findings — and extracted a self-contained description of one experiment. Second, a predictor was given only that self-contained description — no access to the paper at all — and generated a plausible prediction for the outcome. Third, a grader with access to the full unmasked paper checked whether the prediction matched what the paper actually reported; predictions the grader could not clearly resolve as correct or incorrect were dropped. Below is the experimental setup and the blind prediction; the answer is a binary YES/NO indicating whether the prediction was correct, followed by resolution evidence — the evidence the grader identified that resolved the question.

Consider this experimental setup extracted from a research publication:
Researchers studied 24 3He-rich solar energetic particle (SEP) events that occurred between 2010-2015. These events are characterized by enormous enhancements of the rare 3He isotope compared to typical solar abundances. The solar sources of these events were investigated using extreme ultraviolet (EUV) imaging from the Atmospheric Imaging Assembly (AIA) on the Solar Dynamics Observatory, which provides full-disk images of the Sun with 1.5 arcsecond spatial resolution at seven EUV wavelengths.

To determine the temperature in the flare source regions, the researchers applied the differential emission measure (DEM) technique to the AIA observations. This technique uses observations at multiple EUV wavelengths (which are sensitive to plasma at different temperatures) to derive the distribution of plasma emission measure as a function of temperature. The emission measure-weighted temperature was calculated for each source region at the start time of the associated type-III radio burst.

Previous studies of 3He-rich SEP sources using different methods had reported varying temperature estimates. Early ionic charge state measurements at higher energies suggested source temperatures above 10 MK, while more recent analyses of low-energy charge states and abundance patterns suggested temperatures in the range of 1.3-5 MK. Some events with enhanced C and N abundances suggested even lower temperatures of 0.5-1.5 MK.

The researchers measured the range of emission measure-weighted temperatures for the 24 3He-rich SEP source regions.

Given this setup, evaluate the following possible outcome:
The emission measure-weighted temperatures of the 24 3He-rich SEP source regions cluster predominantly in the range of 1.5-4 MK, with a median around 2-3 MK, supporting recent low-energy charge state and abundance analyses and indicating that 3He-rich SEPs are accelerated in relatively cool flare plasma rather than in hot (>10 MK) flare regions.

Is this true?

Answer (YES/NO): YES